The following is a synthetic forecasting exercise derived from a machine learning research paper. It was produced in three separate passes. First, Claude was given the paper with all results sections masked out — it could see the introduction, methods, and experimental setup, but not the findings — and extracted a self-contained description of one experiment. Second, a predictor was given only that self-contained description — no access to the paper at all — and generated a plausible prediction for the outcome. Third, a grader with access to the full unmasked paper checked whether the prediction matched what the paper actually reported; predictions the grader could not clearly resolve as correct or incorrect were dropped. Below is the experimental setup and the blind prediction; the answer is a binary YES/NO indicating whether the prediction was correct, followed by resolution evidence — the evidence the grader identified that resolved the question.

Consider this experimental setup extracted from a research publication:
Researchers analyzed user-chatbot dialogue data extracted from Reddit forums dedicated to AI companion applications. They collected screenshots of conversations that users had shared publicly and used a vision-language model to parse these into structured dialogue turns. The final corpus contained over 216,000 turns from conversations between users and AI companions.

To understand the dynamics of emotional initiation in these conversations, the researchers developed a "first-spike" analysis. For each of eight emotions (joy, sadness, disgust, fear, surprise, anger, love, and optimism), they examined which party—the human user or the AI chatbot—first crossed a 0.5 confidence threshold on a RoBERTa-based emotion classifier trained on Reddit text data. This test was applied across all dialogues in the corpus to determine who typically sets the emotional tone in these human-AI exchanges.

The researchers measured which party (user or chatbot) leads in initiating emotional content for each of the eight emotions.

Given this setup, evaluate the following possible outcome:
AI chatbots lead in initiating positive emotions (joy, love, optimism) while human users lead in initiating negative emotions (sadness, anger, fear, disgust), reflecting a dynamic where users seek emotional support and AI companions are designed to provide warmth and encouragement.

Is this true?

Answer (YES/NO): NO